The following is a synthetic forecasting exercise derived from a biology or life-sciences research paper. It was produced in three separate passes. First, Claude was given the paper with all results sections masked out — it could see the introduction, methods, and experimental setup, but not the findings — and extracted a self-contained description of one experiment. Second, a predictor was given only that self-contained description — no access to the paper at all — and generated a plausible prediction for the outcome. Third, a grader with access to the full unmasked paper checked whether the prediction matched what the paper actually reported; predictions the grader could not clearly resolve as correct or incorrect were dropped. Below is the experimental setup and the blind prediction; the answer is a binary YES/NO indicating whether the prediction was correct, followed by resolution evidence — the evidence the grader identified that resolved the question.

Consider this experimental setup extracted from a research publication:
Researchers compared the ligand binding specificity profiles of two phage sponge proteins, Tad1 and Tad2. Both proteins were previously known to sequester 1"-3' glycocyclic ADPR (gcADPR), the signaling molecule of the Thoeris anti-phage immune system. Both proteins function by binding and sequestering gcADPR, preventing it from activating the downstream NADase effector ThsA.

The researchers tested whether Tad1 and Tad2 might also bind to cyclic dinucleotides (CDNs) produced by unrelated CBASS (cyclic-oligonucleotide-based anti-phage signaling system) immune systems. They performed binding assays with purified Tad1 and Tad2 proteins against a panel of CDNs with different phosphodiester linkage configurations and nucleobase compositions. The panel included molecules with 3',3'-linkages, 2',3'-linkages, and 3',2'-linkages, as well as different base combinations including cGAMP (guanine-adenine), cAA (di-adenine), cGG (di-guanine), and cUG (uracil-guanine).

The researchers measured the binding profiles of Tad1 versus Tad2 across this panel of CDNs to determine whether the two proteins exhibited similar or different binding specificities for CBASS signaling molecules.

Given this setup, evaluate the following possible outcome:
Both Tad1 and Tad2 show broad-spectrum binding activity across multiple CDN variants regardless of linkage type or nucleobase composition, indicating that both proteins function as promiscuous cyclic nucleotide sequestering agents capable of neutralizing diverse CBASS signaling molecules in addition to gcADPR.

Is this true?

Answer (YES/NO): NO